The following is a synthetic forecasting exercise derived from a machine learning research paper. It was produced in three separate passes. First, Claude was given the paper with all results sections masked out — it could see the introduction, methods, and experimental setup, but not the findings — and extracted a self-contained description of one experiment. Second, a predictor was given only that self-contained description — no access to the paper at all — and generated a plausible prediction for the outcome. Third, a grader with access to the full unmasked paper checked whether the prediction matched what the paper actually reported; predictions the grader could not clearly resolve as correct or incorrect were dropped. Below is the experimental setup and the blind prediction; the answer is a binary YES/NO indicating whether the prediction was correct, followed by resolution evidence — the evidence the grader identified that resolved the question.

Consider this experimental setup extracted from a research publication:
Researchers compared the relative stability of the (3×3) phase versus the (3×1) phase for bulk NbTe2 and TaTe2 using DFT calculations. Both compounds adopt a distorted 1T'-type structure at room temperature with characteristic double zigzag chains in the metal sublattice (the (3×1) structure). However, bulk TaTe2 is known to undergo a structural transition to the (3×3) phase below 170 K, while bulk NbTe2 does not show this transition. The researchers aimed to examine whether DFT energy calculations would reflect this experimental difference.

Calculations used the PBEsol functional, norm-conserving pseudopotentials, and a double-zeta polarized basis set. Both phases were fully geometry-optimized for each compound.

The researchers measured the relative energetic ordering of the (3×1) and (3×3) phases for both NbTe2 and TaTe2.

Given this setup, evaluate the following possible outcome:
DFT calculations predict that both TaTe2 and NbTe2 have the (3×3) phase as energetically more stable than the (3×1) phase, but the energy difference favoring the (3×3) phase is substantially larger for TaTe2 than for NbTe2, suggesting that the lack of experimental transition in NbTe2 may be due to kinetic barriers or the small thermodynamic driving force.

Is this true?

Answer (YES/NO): NO